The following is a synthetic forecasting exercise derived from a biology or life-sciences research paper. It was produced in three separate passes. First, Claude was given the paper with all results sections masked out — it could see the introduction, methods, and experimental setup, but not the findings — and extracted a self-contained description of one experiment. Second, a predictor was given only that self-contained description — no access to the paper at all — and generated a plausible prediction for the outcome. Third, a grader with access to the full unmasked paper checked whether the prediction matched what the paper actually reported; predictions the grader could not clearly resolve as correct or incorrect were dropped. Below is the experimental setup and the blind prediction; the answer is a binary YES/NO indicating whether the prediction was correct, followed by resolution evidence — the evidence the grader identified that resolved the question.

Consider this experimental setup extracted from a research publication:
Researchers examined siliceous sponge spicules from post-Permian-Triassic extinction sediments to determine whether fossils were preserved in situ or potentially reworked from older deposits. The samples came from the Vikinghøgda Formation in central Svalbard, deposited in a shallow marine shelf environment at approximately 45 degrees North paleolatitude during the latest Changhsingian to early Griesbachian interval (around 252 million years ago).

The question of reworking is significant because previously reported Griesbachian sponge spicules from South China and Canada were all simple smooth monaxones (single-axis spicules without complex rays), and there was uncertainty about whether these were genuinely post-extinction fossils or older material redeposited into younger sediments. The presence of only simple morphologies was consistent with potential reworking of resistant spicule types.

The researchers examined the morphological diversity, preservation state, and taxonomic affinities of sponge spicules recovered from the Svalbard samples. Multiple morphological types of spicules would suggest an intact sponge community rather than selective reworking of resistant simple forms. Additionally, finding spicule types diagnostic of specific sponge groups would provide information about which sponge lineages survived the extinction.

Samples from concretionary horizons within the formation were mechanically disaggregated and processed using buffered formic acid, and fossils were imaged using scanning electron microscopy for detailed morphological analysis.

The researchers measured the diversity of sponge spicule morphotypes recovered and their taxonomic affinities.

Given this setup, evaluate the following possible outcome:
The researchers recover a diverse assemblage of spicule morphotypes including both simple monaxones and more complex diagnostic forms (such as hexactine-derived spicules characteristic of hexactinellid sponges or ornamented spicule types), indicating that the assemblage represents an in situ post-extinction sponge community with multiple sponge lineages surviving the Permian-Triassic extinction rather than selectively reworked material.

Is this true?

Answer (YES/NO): NO